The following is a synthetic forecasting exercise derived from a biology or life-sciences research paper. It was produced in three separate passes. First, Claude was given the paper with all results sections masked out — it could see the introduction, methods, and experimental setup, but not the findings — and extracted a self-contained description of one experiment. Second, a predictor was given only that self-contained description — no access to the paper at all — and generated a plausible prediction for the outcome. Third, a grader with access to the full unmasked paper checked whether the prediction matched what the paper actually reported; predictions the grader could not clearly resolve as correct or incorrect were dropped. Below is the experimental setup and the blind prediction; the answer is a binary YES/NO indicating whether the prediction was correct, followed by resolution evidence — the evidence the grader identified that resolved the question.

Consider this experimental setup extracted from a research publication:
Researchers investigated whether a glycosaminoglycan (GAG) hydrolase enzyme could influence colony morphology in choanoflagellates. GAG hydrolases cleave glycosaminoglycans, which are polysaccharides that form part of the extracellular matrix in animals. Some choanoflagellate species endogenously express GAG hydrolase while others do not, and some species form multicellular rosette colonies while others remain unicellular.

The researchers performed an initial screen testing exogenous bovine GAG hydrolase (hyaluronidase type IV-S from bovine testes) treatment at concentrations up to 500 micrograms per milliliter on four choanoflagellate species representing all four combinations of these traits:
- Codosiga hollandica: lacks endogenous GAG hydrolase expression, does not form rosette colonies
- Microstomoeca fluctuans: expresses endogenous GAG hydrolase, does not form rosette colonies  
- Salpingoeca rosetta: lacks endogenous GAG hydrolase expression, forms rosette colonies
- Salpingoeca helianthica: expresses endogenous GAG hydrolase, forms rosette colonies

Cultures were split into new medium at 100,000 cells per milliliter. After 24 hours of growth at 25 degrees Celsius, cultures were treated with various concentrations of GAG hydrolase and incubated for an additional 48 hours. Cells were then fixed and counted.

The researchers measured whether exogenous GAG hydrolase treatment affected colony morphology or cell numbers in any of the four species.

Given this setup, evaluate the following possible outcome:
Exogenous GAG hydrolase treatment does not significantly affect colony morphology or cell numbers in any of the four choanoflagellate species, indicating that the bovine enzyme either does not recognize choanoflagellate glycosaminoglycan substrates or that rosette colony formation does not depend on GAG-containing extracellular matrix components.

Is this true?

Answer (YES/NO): NO